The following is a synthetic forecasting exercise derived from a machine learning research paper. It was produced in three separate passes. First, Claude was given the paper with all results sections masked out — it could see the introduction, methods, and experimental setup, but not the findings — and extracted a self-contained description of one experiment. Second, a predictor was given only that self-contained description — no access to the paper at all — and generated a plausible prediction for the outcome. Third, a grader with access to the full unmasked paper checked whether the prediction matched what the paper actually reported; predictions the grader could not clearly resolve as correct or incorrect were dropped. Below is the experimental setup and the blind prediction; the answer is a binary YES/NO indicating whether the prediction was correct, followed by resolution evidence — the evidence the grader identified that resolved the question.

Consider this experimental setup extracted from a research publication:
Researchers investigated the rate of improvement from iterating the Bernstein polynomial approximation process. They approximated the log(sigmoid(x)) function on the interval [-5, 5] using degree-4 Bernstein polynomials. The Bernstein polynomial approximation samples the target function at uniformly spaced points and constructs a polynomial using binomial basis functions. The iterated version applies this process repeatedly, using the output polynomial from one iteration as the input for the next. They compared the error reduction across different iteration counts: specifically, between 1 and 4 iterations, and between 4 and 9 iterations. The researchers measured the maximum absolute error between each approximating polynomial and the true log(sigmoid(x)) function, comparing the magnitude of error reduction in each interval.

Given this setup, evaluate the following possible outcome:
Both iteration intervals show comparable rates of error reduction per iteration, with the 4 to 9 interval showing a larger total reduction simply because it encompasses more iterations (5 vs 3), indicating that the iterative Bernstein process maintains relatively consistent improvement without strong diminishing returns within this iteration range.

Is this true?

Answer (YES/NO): NO